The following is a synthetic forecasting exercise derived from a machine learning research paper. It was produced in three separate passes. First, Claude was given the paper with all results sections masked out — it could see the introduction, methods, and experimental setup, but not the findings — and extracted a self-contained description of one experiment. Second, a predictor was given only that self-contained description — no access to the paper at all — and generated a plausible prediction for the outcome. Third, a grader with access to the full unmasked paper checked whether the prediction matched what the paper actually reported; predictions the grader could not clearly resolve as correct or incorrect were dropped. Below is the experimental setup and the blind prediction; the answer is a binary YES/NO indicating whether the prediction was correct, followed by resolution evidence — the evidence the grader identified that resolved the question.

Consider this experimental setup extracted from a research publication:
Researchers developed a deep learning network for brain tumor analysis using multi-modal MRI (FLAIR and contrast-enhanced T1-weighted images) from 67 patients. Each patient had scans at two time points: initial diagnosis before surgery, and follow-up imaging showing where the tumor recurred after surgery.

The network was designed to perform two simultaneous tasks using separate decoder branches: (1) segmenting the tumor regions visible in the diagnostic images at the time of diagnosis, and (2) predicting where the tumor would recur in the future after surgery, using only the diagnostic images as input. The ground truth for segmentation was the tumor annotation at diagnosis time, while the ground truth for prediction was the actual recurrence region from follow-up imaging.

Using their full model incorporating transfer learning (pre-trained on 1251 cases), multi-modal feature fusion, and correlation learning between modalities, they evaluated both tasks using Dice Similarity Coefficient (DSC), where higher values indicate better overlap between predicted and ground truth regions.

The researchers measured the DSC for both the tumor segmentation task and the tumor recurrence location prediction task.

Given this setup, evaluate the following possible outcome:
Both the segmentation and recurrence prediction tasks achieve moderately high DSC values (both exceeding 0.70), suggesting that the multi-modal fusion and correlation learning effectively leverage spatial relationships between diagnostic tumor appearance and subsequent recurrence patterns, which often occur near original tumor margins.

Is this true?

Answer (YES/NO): NO